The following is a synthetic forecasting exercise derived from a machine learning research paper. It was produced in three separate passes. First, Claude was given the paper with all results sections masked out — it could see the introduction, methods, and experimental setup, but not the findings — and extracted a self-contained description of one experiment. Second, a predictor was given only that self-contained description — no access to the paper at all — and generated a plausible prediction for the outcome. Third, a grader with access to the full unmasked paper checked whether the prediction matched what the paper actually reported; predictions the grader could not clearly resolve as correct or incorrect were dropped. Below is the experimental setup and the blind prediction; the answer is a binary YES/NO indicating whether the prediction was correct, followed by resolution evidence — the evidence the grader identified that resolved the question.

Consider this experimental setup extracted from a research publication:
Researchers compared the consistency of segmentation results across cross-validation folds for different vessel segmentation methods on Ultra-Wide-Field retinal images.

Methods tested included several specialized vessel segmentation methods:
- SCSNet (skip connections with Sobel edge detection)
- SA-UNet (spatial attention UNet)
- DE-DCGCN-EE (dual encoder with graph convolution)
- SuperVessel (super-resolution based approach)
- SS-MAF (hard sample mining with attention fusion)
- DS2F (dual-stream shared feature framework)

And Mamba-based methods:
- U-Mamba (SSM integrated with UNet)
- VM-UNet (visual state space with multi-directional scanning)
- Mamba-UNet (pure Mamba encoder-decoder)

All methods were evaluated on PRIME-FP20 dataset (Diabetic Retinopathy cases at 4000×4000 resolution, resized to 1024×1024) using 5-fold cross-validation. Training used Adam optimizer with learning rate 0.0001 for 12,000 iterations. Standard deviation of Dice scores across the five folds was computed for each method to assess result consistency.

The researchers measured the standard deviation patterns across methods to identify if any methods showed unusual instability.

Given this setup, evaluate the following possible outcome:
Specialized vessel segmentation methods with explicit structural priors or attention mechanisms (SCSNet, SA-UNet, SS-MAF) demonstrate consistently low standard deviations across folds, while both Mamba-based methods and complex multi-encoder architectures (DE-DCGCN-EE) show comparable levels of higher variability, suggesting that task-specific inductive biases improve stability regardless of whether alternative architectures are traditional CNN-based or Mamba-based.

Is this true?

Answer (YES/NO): NO